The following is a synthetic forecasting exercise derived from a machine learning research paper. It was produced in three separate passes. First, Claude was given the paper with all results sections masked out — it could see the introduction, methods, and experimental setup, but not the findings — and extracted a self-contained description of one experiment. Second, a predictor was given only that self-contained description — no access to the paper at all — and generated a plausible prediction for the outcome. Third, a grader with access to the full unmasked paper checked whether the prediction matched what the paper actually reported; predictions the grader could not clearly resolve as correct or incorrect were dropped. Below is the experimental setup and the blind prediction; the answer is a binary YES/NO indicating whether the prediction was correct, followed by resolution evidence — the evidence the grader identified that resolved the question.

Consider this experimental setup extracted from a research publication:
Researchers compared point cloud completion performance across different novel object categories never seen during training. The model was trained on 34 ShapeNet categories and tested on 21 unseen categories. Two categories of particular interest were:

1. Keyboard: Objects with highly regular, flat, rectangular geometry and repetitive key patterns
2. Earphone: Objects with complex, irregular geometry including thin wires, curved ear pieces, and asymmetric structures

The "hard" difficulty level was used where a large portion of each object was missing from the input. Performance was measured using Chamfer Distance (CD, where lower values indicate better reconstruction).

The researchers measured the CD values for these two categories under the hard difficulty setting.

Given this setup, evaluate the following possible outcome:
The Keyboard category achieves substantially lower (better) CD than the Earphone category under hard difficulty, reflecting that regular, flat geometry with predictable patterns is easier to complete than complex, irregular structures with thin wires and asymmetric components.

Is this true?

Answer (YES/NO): YES